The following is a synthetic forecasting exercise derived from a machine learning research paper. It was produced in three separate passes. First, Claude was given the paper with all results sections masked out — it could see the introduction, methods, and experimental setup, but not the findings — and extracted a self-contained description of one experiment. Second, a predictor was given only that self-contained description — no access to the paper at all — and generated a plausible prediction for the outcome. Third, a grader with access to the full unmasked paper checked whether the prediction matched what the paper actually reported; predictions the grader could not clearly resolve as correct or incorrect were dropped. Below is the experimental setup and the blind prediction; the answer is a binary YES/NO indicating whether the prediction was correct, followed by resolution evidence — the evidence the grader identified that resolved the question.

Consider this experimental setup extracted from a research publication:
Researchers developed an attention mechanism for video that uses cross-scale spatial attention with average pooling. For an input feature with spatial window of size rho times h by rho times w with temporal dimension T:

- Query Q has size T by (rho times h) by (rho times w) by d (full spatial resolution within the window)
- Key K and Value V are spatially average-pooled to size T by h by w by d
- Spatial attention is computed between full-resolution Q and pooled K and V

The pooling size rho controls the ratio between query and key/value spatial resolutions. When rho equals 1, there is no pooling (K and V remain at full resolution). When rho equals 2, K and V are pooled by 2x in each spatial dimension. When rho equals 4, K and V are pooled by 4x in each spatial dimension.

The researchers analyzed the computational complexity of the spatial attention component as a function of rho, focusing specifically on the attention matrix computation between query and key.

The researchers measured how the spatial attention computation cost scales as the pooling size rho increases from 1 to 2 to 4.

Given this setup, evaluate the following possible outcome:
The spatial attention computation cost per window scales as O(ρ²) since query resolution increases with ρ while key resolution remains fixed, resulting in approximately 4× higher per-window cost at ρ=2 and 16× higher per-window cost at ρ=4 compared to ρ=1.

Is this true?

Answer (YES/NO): NO